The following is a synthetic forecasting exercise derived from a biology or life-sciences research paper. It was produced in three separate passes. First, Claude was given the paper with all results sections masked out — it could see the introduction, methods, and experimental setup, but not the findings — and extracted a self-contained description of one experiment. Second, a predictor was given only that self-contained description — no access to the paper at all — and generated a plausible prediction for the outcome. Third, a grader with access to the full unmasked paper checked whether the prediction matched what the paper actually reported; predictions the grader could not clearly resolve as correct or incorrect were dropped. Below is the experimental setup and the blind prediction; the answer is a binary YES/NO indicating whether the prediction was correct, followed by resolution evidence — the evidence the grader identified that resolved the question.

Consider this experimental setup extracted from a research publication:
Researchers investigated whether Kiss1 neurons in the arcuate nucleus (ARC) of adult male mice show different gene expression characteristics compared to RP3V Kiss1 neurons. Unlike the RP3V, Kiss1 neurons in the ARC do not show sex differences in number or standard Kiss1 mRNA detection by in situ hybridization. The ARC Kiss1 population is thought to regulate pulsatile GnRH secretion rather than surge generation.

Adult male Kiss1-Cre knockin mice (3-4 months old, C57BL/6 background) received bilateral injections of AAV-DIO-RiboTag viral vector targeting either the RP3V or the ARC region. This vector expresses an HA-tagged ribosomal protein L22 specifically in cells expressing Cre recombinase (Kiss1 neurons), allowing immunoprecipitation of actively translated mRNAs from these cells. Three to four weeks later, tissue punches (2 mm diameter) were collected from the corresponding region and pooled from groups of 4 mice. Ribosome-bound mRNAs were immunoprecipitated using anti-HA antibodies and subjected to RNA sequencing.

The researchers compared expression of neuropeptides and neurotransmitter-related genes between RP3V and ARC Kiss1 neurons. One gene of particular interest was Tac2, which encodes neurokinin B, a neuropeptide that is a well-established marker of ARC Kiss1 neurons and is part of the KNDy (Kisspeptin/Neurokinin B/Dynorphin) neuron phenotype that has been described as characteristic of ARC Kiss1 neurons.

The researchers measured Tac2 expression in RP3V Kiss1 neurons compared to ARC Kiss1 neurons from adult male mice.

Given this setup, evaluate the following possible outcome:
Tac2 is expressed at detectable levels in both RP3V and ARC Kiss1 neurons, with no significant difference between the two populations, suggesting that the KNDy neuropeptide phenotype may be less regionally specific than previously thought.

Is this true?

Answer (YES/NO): NO